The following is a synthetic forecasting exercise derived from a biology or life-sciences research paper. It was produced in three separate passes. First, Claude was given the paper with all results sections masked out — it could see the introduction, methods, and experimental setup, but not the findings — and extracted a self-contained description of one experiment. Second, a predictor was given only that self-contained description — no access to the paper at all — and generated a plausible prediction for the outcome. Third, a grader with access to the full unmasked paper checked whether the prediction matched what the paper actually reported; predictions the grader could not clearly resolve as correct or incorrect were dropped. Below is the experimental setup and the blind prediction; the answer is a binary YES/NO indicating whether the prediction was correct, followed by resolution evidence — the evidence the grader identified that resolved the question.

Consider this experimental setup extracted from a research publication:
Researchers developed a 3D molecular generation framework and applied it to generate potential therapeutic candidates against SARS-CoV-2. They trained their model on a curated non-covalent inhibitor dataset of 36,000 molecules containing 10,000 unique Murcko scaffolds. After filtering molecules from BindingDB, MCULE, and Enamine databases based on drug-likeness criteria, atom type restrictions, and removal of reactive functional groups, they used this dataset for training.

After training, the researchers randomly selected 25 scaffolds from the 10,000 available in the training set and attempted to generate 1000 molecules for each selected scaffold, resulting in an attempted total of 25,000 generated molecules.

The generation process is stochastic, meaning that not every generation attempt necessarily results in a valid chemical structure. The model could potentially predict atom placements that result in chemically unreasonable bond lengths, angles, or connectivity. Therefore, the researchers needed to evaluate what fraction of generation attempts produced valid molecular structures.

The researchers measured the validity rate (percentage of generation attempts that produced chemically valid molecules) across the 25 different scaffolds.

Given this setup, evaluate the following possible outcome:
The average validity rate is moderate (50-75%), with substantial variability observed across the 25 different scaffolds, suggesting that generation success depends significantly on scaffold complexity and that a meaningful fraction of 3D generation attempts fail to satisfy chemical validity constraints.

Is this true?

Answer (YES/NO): NO